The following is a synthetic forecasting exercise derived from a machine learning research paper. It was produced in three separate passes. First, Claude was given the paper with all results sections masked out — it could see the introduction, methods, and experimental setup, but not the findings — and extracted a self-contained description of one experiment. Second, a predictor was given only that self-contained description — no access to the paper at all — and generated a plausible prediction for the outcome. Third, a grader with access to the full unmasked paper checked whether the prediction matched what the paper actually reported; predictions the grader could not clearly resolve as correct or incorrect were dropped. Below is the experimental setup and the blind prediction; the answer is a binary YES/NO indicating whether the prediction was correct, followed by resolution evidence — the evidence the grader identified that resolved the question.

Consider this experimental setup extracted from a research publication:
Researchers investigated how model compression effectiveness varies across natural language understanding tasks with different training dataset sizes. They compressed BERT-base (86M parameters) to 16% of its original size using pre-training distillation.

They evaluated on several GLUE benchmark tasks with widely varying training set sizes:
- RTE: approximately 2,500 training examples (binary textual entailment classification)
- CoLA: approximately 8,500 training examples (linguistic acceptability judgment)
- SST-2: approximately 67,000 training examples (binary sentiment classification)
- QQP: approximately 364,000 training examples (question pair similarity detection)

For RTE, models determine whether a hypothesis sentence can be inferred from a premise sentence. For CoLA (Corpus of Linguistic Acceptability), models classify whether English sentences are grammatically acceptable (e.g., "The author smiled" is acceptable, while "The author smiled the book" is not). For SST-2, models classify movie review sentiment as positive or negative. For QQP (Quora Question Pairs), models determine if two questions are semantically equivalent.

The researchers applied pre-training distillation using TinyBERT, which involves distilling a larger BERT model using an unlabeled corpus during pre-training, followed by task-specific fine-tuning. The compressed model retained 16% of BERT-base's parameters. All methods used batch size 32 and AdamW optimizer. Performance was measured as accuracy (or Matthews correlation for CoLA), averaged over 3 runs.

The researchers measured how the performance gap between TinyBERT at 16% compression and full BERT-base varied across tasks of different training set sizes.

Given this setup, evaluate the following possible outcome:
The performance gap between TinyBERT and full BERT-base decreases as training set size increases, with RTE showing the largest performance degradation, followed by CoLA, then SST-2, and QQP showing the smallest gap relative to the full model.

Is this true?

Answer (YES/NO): NO